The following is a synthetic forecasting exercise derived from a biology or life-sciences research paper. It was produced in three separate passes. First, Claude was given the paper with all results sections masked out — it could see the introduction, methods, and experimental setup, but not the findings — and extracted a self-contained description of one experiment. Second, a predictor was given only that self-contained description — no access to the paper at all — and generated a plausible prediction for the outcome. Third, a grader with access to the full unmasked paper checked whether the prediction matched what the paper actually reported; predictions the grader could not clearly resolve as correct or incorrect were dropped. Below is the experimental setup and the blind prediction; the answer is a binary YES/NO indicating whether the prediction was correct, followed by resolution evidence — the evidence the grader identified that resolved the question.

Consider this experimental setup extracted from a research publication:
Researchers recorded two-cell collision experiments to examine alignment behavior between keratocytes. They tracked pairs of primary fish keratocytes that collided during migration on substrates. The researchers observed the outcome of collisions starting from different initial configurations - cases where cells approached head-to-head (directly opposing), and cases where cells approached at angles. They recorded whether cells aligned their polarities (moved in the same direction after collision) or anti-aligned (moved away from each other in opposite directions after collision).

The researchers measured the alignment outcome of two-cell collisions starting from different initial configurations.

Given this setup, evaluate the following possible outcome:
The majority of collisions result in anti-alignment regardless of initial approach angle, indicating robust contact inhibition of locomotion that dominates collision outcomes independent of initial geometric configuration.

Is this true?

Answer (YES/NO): NO